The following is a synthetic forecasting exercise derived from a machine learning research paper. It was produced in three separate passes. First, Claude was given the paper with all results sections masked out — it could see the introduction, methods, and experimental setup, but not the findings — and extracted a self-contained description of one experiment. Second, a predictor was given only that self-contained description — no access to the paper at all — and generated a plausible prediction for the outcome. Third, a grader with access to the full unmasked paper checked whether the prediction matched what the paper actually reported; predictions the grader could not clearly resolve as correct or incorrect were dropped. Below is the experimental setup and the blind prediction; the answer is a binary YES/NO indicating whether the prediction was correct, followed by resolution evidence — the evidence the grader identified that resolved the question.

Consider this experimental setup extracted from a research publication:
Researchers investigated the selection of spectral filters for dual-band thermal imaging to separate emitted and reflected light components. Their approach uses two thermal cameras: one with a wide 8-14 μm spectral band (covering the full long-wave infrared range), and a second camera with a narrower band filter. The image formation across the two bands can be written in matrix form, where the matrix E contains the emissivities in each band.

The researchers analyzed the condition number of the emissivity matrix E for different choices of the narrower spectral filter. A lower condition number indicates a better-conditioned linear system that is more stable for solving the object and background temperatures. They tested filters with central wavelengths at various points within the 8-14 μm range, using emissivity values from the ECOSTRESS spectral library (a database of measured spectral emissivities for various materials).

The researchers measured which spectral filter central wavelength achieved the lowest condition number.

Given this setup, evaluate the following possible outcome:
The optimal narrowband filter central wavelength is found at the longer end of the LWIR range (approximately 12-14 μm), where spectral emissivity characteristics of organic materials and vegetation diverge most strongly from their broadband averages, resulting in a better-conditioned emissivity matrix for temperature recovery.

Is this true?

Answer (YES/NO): NO